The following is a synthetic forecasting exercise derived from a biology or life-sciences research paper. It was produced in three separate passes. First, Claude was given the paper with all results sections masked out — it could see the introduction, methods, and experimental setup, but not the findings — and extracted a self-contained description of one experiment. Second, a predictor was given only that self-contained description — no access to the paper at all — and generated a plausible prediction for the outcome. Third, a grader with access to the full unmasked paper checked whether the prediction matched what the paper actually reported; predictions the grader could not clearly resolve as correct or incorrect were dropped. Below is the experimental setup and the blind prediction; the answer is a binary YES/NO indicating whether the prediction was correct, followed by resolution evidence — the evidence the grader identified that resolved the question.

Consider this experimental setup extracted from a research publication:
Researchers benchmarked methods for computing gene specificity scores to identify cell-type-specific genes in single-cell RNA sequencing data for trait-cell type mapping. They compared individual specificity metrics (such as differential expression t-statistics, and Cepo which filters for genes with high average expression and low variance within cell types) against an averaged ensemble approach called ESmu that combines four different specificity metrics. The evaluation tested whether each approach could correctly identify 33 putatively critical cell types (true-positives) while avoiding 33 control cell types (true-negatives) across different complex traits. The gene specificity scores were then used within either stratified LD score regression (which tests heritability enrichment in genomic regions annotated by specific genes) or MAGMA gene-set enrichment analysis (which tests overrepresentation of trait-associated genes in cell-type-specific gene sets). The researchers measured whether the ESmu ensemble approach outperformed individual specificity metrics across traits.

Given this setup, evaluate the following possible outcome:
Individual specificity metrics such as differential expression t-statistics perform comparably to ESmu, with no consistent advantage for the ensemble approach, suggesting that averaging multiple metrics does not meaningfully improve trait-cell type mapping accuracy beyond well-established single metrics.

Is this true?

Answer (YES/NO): NO